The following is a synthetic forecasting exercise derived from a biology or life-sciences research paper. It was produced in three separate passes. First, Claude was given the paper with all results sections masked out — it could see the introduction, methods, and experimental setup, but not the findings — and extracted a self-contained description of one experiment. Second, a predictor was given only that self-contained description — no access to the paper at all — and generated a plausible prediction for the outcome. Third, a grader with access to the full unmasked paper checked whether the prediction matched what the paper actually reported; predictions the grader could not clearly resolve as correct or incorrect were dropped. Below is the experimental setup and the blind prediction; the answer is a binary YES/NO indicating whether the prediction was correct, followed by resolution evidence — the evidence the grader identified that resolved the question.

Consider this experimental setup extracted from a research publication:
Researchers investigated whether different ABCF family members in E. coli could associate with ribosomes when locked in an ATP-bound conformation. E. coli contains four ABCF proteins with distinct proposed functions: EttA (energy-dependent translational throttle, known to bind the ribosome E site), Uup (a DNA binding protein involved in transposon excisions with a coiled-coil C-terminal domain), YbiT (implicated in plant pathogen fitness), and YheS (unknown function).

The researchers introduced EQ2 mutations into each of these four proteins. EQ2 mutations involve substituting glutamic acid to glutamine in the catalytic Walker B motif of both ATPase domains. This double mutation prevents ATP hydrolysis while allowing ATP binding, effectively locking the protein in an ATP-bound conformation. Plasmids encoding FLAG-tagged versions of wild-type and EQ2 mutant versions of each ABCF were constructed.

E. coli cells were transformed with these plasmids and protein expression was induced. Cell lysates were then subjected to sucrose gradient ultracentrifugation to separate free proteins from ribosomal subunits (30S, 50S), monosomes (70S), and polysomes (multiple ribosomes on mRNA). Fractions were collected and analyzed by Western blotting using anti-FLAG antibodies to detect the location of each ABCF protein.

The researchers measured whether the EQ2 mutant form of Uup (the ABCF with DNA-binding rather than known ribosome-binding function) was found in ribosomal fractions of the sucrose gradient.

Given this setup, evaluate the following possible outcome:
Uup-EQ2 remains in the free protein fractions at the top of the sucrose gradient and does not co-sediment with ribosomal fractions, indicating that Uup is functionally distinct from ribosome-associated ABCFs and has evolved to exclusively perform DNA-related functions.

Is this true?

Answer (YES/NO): NO